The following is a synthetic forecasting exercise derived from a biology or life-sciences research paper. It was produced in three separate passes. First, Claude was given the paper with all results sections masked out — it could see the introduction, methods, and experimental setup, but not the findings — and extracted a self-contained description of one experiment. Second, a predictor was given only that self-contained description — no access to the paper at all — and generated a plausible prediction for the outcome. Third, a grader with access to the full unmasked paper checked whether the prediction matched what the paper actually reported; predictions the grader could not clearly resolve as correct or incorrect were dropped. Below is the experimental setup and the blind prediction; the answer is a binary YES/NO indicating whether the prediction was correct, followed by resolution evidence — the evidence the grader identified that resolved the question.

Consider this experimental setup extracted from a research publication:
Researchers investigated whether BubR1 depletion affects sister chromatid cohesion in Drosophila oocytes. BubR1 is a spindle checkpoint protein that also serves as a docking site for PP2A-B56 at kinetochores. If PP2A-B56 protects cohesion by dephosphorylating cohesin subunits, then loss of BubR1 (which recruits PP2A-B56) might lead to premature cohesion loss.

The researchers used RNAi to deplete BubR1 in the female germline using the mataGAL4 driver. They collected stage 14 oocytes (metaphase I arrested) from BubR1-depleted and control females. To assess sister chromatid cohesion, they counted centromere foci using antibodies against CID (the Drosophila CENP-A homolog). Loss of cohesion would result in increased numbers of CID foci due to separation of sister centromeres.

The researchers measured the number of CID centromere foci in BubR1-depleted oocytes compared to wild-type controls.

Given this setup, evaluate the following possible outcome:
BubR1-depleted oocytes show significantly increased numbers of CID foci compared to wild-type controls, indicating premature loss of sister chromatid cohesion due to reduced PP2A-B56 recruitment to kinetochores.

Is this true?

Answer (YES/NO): NO